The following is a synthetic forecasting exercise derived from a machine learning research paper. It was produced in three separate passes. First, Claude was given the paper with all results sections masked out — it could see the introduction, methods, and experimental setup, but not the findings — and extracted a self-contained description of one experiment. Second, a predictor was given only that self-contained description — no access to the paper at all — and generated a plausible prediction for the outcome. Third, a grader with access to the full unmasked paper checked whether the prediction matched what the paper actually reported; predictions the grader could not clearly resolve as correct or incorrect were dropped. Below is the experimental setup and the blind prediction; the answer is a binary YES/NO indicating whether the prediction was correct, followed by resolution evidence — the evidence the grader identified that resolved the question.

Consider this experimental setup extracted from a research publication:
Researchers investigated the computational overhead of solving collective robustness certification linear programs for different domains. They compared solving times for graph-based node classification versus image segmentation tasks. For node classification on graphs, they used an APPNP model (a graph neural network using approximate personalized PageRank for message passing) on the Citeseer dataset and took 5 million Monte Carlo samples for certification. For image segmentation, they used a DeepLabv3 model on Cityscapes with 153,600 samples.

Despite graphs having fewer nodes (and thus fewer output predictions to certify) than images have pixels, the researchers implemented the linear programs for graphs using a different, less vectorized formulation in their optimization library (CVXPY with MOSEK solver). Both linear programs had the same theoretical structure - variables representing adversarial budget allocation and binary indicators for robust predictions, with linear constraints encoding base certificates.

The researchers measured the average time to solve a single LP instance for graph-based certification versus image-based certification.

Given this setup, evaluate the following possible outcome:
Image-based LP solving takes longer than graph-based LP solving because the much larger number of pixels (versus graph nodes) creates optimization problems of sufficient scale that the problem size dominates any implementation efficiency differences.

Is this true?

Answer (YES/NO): NO